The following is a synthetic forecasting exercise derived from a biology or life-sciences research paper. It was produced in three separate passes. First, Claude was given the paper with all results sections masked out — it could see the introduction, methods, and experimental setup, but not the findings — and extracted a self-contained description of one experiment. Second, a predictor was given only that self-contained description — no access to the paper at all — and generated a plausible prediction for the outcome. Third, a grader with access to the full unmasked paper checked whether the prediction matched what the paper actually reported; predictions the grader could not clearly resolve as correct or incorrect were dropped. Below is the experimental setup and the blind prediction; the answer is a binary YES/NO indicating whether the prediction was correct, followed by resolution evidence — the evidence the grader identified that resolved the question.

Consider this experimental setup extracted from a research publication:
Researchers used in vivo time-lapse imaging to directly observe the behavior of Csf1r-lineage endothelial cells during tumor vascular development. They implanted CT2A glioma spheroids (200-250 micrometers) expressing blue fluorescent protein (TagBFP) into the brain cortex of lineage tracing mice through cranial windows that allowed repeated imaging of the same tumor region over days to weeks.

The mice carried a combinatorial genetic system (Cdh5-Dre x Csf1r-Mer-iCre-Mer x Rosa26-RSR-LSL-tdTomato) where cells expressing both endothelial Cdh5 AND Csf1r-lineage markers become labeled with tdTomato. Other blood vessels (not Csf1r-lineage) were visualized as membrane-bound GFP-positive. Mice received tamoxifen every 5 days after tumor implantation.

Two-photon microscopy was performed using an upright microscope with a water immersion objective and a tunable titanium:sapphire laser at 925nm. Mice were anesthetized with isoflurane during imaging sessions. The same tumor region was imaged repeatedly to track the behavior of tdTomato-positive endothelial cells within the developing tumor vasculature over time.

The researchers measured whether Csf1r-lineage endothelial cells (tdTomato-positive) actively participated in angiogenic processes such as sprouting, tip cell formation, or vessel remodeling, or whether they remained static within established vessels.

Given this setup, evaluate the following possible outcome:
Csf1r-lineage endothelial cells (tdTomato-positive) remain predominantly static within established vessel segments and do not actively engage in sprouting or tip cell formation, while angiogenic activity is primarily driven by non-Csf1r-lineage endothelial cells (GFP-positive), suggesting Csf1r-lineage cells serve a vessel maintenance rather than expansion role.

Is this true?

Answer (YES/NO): NO